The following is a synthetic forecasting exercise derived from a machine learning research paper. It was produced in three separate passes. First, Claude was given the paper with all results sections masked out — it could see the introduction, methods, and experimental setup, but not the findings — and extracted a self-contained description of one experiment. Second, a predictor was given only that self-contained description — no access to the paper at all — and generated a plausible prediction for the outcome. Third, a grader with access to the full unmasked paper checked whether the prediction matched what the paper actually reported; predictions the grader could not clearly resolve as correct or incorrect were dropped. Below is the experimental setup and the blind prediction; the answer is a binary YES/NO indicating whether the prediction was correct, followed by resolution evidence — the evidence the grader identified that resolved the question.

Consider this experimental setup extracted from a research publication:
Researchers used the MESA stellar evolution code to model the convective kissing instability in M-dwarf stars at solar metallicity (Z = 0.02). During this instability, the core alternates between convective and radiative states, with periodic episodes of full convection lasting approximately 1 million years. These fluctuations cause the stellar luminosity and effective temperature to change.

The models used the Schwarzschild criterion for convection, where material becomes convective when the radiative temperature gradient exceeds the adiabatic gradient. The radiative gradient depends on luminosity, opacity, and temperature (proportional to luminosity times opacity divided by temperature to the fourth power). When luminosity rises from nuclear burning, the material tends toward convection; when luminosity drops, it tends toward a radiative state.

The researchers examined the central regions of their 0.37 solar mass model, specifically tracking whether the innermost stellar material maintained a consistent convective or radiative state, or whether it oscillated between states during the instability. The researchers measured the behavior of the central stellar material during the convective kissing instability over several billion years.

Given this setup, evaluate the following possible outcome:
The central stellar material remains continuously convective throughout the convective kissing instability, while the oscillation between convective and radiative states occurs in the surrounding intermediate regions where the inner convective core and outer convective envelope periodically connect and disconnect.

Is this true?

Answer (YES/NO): NO